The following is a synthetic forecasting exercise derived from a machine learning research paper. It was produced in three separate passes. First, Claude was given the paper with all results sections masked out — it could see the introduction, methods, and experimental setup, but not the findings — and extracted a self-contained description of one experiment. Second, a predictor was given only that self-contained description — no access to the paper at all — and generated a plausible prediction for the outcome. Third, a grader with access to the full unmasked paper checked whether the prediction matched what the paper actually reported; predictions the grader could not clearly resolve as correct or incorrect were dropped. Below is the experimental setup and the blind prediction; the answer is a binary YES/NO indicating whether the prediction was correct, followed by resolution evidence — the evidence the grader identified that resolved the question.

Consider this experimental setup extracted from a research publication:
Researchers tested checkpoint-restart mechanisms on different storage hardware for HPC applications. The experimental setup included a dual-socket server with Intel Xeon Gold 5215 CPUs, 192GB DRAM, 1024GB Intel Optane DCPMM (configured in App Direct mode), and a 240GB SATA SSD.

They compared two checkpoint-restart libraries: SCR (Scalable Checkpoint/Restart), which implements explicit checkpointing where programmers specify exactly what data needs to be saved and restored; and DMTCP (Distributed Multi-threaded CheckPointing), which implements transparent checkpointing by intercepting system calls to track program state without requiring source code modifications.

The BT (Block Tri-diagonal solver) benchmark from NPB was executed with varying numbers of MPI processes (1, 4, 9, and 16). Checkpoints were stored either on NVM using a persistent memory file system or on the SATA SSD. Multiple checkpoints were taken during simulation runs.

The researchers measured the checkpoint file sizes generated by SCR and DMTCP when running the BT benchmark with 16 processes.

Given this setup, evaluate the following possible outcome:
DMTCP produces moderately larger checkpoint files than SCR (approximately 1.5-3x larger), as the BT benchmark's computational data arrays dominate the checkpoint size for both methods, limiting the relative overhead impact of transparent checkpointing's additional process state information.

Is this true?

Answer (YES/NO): YES